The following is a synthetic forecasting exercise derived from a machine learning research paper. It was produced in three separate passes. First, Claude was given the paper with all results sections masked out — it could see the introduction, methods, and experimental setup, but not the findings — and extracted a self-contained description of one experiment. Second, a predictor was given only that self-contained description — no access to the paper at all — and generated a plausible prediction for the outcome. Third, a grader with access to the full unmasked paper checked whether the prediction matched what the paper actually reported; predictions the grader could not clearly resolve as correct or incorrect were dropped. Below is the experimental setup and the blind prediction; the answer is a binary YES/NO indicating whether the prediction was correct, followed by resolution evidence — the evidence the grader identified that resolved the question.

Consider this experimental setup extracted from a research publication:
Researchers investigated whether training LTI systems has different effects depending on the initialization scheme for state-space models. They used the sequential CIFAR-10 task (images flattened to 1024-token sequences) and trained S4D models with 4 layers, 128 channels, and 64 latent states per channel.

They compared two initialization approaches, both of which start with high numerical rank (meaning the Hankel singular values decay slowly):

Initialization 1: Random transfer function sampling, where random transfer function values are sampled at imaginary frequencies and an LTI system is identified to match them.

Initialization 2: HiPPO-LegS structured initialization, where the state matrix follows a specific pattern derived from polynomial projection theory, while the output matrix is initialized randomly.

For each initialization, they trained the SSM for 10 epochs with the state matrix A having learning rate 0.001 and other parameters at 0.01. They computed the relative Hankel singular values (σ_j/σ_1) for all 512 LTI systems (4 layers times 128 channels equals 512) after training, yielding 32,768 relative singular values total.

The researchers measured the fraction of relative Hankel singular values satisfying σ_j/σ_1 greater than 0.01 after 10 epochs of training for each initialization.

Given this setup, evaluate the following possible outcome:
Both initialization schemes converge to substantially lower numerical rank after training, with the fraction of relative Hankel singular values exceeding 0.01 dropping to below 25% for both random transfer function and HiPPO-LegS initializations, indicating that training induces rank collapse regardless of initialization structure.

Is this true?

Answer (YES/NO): NO